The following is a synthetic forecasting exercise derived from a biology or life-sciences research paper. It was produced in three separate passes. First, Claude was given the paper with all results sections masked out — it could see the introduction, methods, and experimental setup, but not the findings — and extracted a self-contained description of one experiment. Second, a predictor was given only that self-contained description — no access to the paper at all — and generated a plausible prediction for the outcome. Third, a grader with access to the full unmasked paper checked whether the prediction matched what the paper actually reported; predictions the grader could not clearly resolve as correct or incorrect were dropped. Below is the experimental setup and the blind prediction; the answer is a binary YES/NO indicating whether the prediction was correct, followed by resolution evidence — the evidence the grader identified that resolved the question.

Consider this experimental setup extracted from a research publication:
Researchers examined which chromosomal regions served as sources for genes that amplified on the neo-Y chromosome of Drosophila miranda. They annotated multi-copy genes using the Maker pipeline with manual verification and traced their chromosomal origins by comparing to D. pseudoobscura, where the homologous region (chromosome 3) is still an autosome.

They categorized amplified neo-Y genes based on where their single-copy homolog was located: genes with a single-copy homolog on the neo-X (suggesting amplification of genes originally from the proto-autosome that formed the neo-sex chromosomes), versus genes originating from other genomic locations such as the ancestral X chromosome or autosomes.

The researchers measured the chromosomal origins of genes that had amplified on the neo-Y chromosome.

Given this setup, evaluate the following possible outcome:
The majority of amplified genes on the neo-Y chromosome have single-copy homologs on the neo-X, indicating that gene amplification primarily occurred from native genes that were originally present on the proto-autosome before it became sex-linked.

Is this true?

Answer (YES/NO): YES